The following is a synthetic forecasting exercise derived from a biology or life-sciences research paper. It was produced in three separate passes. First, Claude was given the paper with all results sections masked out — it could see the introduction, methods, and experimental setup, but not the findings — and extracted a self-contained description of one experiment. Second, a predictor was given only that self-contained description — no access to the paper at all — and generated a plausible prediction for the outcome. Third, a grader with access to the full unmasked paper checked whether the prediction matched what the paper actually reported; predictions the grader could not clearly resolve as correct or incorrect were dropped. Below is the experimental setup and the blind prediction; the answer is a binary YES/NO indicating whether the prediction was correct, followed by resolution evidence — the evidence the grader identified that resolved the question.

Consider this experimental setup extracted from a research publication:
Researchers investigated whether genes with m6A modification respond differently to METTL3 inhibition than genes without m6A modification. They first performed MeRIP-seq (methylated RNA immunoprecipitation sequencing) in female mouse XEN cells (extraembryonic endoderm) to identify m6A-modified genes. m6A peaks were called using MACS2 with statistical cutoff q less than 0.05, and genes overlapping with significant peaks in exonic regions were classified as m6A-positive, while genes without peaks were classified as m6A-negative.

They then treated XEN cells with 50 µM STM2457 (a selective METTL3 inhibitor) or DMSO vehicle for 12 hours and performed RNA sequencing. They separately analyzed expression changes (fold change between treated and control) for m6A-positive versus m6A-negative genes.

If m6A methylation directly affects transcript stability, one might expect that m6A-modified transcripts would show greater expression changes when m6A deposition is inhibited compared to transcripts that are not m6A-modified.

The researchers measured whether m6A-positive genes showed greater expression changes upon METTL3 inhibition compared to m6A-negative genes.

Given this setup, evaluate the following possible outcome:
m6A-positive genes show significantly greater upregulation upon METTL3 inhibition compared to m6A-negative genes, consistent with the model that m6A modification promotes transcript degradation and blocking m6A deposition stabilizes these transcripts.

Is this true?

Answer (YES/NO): NO